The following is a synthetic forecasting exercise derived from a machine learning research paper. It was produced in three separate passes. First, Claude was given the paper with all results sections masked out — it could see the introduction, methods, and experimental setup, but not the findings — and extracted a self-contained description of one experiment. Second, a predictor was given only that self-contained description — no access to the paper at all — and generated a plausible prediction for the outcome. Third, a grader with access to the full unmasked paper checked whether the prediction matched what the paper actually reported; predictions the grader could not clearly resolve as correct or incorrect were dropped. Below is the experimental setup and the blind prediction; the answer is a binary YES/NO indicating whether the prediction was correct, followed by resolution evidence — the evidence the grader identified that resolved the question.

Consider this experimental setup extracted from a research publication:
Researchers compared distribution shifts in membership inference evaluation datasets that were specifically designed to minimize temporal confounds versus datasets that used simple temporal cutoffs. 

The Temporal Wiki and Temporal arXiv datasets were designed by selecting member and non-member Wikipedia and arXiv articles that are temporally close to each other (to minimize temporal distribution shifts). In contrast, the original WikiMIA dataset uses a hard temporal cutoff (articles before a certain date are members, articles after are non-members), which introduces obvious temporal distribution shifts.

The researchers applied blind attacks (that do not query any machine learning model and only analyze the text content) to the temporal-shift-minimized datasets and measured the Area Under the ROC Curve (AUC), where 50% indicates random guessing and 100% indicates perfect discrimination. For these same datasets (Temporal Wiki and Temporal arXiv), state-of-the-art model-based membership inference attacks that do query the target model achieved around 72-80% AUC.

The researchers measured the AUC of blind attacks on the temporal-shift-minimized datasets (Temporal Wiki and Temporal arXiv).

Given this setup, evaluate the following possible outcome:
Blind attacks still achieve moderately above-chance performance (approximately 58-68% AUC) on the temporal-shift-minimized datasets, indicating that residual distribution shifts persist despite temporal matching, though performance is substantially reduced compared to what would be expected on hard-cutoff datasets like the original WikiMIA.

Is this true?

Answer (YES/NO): NO